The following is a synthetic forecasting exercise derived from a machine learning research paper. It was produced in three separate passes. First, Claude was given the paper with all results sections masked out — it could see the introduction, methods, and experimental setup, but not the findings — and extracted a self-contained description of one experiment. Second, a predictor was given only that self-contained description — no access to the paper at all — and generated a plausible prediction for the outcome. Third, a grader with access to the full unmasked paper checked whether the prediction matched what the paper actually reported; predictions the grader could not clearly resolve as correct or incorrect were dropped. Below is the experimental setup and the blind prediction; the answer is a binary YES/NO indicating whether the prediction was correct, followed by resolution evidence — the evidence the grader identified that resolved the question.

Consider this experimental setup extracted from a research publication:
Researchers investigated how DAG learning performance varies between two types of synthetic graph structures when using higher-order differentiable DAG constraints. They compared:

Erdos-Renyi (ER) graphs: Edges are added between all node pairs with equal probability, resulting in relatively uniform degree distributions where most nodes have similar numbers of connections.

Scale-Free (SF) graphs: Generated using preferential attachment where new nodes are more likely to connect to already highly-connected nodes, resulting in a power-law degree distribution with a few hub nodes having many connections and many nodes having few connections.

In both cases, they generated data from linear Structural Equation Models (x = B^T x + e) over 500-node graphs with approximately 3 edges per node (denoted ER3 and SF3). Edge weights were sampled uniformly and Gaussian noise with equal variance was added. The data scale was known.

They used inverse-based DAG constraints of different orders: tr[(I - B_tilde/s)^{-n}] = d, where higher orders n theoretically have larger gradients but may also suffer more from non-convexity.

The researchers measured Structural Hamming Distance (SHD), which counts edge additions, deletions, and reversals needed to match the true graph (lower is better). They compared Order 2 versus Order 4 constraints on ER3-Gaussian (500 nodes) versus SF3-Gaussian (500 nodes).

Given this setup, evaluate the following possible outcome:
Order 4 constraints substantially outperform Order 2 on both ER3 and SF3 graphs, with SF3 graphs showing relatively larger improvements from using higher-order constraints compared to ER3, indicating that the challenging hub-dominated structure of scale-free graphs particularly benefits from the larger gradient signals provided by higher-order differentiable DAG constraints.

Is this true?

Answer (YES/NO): NO